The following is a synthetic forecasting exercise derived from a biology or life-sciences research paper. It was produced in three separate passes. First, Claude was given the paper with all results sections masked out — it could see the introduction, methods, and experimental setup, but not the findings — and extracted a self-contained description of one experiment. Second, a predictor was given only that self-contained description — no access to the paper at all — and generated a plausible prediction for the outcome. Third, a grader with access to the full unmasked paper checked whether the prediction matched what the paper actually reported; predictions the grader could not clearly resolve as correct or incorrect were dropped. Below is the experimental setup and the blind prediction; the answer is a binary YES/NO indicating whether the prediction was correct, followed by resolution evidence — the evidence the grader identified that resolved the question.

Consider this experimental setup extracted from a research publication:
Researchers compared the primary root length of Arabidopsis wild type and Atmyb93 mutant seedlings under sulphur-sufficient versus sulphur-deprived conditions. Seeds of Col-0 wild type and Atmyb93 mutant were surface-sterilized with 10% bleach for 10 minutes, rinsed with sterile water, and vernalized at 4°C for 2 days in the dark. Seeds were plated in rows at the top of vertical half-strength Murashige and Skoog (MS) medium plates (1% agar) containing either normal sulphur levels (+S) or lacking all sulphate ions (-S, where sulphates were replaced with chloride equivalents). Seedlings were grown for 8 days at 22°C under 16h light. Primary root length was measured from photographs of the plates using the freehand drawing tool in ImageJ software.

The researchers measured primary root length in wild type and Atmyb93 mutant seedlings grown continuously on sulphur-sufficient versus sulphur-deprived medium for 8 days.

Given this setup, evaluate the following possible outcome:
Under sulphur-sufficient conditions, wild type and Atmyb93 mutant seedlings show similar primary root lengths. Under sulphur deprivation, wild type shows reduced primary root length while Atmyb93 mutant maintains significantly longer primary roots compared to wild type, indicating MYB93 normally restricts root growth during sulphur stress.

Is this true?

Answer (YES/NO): NO